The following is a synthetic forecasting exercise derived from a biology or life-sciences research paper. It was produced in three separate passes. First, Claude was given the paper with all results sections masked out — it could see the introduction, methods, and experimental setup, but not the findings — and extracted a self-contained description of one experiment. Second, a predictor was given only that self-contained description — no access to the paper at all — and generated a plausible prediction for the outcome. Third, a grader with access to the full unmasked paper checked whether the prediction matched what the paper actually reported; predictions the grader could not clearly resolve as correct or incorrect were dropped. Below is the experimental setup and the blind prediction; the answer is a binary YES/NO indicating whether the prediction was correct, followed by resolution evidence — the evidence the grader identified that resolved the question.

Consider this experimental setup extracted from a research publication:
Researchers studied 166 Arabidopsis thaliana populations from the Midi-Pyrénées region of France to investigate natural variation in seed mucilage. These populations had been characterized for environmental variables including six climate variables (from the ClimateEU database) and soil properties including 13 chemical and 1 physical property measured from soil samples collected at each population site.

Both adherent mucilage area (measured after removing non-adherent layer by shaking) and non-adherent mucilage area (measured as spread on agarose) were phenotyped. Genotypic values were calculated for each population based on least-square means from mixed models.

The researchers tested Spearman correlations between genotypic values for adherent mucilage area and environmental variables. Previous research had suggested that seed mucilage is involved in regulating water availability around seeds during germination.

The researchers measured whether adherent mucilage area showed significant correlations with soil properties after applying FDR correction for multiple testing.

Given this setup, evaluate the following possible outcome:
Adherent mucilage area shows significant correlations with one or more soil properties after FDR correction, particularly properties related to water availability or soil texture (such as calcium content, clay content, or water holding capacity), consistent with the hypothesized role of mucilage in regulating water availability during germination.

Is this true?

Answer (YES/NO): NO